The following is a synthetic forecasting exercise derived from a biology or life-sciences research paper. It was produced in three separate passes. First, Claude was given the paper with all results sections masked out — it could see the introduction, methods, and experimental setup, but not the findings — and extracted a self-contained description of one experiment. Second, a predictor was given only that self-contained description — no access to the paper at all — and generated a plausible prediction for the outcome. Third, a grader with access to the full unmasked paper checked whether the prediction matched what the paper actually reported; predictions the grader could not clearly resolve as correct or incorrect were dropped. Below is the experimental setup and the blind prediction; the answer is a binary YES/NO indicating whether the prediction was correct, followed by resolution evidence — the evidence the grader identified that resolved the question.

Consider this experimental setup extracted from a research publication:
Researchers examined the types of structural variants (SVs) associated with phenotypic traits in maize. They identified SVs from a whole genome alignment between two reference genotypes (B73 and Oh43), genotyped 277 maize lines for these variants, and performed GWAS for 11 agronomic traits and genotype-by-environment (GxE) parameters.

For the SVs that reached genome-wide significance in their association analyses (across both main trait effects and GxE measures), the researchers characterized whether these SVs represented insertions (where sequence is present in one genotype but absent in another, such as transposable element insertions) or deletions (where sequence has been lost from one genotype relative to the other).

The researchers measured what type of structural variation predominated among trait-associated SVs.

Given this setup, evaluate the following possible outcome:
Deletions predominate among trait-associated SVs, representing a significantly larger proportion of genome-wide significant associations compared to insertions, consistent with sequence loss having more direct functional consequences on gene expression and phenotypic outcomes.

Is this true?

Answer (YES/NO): YES